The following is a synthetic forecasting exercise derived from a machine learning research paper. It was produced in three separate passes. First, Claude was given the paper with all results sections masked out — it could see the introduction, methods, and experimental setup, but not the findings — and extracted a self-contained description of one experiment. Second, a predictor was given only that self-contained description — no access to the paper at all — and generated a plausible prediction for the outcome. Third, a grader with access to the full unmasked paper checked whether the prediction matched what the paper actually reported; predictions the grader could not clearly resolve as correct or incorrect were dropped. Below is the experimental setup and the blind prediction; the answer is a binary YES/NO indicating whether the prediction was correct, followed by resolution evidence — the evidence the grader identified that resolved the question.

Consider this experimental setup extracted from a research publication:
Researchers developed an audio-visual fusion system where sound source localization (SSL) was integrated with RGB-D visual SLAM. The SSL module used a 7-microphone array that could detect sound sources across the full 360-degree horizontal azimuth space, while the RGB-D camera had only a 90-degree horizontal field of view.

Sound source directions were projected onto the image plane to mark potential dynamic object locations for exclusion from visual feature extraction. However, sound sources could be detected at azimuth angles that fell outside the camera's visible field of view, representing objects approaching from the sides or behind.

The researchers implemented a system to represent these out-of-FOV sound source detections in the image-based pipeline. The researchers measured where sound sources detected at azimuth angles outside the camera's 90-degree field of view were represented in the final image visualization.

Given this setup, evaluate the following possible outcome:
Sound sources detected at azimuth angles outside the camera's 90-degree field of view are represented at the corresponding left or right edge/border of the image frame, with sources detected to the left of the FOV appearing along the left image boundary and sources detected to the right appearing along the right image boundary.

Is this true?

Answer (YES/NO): YES